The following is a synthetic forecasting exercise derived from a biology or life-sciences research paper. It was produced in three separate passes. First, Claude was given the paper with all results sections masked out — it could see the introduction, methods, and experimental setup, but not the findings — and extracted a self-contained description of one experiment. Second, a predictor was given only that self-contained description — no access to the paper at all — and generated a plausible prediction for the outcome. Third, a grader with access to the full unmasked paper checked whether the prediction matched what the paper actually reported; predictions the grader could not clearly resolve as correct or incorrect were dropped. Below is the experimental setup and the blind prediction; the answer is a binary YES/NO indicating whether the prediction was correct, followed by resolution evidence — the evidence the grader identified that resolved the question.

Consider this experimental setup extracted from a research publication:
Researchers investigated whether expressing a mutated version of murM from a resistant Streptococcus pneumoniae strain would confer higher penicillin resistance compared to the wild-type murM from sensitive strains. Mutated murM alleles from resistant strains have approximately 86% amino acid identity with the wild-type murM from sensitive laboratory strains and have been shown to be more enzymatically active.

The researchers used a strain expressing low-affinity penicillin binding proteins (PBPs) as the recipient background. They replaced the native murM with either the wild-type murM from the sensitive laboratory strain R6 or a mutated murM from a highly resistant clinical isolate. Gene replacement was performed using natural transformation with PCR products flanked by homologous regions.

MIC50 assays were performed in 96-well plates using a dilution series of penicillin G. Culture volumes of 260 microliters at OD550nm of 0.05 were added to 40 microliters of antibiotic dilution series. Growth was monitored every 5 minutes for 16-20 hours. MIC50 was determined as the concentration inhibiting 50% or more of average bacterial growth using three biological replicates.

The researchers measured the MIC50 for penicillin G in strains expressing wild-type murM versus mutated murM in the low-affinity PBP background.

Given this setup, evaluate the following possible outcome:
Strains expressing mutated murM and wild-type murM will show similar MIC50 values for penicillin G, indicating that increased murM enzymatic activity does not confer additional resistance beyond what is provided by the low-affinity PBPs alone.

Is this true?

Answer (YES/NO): YES